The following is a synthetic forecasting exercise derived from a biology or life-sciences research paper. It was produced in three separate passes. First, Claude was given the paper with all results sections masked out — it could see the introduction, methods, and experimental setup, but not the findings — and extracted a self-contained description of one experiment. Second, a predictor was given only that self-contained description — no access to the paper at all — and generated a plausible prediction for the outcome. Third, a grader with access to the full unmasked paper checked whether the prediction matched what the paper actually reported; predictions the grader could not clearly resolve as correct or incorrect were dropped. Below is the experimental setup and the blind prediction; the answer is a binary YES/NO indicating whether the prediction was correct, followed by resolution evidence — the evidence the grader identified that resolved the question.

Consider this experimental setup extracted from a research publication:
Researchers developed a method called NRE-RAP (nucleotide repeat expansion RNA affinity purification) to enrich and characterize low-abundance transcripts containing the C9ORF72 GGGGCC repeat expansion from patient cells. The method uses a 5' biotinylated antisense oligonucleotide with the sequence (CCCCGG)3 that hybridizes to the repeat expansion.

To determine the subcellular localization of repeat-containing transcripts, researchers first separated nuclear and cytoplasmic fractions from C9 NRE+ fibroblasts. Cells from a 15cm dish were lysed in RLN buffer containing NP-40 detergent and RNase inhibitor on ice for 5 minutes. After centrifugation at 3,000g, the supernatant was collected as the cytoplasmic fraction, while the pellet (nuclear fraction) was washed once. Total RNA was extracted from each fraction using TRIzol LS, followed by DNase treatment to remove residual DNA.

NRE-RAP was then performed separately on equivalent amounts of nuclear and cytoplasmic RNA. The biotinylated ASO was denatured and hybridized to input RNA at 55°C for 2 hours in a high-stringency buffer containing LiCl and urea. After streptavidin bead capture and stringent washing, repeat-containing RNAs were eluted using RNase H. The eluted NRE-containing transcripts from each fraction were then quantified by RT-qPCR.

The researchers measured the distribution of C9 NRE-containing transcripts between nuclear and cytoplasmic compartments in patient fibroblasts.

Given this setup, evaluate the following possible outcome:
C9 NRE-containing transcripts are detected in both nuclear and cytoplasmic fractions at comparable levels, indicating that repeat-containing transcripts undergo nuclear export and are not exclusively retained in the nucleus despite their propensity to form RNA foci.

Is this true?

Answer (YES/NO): YES